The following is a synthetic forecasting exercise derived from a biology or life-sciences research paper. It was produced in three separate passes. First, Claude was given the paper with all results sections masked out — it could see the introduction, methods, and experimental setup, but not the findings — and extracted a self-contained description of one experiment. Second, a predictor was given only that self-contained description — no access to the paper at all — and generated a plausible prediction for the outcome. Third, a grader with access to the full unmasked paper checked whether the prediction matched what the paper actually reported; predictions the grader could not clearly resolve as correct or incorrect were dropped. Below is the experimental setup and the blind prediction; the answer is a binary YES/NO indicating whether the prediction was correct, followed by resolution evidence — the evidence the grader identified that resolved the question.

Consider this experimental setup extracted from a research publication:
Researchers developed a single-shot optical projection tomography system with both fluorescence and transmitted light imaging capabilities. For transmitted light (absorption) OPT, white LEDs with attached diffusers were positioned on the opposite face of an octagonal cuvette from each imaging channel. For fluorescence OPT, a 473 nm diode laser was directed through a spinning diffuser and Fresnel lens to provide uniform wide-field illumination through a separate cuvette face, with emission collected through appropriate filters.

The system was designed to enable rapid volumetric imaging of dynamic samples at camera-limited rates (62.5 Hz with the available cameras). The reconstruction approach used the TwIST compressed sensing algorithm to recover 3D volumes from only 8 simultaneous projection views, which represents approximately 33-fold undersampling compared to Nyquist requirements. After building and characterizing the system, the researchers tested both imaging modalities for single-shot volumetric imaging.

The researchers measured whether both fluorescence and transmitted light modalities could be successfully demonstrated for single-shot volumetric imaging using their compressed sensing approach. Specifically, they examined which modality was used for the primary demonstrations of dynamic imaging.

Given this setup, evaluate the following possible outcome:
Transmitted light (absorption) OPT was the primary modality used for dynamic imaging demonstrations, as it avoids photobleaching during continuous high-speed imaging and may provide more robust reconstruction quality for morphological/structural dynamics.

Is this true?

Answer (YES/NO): YES